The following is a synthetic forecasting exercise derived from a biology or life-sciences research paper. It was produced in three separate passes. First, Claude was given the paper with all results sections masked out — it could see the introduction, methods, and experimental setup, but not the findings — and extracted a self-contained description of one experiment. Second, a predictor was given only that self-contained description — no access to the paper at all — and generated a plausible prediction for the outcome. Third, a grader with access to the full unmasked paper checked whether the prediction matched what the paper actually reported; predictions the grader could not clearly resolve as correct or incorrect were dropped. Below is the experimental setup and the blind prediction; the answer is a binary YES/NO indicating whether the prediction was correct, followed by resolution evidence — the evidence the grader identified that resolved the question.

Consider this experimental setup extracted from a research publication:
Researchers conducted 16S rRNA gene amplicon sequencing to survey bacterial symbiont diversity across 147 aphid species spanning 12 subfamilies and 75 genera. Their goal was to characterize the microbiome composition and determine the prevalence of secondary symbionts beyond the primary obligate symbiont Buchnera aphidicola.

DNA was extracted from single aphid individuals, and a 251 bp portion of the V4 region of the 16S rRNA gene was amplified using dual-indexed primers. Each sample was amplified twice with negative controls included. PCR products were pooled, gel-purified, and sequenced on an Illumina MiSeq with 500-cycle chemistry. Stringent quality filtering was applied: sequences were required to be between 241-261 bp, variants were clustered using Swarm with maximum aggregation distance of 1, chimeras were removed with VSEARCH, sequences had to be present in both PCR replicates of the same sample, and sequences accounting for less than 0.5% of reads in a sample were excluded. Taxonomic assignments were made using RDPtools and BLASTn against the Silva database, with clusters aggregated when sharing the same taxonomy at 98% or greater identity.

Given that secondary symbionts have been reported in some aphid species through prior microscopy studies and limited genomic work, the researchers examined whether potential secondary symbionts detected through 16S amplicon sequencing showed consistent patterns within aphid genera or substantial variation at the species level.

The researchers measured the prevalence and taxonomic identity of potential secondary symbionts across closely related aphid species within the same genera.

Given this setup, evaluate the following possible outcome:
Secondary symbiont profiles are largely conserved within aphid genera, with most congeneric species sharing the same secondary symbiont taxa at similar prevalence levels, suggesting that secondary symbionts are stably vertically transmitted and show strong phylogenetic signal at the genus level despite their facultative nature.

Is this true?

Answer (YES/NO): NO